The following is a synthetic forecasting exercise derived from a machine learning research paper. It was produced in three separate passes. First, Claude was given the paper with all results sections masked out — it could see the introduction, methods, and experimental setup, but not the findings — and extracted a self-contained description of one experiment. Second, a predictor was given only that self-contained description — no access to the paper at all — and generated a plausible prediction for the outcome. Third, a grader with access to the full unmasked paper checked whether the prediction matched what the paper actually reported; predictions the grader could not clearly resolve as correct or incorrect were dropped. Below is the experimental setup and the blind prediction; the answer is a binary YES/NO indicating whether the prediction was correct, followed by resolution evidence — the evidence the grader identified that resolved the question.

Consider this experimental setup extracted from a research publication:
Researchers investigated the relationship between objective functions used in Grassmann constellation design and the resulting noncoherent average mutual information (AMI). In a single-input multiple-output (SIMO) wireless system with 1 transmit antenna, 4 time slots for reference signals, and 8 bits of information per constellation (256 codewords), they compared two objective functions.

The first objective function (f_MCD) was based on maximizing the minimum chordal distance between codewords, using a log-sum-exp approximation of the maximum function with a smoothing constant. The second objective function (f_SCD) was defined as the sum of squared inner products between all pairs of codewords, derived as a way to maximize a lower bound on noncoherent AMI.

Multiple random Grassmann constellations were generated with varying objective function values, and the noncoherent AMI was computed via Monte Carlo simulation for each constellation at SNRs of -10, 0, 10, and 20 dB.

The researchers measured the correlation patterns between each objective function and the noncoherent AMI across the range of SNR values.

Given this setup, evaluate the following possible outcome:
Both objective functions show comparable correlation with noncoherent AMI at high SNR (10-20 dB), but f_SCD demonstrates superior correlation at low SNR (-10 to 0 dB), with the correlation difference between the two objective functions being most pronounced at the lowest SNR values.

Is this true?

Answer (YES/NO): NO